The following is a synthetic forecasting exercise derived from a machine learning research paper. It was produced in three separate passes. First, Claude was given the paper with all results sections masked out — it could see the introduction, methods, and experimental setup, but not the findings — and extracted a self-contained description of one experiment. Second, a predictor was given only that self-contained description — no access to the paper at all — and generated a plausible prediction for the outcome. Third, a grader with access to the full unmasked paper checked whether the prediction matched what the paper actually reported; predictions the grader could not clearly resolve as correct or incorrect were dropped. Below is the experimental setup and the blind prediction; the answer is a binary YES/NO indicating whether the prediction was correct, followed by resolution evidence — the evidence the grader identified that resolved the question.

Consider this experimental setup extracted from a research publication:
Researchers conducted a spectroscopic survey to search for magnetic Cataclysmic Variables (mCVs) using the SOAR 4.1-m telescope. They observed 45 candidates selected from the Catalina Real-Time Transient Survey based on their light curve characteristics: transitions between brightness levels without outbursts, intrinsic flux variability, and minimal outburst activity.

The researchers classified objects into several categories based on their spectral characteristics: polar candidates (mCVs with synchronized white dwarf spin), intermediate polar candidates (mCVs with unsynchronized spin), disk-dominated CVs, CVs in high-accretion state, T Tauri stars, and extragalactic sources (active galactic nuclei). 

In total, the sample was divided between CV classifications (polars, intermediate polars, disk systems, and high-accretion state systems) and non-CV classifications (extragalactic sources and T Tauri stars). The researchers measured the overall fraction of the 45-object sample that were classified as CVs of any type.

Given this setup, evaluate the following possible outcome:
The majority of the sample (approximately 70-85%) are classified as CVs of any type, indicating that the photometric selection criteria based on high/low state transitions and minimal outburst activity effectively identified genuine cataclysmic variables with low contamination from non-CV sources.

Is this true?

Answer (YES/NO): NO